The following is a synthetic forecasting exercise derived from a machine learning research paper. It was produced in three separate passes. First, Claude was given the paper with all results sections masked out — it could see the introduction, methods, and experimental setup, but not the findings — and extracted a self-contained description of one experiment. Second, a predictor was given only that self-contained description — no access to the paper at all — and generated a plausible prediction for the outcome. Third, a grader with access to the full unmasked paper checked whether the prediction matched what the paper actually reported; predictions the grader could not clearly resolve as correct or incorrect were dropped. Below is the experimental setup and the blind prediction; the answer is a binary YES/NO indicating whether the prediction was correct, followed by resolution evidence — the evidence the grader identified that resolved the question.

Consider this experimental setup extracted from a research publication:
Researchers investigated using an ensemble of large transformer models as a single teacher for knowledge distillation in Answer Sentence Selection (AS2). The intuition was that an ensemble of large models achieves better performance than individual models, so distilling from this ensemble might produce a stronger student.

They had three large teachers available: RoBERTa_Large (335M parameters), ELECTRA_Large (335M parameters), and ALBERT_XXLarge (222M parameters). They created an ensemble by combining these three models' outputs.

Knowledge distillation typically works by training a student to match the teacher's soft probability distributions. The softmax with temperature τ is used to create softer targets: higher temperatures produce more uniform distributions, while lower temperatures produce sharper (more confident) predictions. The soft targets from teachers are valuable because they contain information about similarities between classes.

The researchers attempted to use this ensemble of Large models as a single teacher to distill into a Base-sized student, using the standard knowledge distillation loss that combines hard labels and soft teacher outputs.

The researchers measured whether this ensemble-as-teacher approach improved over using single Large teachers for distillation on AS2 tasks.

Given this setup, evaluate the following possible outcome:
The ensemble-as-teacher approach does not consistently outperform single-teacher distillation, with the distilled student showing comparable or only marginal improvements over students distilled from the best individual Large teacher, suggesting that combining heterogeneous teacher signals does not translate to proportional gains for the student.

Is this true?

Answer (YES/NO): YES